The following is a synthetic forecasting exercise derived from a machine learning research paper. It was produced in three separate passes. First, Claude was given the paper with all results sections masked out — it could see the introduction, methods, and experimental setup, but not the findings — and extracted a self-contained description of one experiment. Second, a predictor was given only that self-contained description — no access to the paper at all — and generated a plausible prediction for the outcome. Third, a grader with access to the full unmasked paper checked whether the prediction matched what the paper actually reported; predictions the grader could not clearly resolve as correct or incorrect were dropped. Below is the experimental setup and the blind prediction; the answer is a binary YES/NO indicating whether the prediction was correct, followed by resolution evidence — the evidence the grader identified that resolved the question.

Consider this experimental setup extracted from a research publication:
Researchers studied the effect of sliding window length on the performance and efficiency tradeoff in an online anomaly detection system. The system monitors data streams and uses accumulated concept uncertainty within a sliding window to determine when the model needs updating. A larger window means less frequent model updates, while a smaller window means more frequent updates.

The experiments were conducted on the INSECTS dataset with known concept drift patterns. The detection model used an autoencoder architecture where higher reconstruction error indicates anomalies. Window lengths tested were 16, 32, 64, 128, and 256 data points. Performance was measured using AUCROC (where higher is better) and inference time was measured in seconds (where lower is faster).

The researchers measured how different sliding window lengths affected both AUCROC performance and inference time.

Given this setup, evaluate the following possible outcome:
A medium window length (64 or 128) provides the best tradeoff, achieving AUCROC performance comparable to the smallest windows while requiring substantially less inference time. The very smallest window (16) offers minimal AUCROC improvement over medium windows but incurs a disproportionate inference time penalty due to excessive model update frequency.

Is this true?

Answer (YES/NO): NO